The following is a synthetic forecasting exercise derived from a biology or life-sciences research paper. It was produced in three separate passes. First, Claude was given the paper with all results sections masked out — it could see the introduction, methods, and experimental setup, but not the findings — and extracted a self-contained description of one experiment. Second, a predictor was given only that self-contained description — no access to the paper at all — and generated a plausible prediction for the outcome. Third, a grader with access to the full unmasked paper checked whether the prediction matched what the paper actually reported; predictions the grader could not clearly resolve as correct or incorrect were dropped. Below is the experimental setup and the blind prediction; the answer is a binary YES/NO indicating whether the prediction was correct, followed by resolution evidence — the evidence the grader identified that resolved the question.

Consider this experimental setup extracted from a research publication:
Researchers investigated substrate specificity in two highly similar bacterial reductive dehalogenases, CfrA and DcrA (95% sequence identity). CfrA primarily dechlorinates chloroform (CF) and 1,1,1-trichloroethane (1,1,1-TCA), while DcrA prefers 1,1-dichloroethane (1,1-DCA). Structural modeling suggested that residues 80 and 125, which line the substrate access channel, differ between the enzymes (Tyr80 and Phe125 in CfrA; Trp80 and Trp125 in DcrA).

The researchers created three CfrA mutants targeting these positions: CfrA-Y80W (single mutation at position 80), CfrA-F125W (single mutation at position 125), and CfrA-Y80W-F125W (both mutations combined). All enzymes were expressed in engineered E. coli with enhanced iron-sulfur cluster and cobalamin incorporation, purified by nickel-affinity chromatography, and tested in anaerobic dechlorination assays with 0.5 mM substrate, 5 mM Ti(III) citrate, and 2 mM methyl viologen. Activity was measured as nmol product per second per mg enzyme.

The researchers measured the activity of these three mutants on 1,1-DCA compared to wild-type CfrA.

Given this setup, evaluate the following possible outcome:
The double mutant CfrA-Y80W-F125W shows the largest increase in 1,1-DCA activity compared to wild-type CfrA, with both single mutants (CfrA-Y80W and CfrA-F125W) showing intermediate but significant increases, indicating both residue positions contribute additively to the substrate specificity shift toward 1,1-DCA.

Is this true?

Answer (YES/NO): NO